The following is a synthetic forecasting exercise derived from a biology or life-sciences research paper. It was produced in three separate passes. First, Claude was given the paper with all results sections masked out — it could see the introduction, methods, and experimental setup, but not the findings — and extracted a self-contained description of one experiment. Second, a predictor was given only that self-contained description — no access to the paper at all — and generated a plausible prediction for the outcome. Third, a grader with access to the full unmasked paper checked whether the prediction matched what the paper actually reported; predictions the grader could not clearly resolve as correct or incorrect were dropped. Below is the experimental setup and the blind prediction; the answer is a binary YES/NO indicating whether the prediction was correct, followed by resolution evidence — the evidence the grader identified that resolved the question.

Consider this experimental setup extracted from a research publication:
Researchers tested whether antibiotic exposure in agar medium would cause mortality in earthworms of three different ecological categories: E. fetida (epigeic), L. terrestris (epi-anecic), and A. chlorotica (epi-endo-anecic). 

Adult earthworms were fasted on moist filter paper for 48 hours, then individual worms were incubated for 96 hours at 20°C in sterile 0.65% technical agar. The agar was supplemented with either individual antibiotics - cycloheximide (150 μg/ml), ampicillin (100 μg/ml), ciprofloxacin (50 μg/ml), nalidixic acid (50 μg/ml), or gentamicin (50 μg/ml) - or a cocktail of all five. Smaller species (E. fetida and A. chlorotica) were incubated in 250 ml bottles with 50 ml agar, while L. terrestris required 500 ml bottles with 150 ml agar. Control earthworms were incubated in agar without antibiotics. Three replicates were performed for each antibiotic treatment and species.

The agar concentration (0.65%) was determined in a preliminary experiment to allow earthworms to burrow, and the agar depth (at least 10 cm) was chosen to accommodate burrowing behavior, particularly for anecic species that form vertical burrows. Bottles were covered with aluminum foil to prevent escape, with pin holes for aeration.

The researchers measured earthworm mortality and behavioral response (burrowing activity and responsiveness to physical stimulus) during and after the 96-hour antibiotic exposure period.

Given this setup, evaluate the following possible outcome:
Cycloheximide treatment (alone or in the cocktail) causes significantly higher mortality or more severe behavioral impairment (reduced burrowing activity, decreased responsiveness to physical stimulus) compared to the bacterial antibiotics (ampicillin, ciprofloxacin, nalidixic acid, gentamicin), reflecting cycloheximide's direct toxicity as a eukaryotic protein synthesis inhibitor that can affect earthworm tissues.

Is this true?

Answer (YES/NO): NO